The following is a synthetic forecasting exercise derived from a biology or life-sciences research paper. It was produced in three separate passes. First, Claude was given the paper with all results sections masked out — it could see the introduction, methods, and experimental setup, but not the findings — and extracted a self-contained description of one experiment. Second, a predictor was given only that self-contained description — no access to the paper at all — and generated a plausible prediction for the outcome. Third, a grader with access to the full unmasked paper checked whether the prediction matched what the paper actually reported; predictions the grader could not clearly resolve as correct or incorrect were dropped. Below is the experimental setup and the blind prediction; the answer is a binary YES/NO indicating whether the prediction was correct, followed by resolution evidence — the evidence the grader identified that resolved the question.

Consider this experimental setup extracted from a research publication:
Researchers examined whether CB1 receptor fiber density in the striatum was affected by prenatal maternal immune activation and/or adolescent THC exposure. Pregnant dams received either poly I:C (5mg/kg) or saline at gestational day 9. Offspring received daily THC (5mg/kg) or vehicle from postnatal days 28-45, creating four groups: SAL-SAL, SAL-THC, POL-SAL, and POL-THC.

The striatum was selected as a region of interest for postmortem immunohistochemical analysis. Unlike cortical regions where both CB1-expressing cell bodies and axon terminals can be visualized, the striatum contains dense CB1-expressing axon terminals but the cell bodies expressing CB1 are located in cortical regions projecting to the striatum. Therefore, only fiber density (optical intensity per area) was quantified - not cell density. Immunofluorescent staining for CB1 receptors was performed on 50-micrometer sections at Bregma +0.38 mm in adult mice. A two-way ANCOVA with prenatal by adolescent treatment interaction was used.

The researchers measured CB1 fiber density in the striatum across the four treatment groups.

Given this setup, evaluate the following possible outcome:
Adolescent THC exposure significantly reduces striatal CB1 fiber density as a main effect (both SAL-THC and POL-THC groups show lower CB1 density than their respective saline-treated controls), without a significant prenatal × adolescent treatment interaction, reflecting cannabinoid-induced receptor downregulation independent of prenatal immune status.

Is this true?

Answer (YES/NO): NO